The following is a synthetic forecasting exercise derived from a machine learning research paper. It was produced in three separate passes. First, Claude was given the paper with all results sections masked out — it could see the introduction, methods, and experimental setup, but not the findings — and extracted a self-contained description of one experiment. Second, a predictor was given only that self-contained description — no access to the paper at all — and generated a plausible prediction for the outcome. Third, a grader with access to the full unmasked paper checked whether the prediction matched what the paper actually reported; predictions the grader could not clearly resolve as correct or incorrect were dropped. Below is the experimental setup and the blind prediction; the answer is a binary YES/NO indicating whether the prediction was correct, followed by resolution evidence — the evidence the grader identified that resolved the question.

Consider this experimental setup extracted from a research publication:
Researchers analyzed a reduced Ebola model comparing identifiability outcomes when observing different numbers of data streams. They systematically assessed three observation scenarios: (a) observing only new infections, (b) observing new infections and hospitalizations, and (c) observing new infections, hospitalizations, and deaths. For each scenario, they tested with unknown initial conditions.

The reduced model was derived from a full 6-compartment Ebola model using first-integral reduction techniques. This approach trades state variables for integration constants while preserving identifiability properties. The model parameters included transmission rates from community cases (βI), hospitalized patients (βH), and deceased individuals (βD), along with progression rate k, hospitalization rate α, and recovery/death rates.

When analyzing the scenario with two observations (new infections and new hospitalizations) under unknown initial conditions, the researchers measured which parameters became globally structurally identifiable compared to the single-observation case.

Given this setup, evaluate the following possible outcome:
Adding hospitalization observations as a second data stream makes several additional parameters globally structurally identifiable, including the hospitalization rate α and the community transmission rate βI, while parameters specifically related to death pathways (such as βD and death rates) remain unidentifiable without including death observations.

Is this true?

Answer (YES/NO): NO